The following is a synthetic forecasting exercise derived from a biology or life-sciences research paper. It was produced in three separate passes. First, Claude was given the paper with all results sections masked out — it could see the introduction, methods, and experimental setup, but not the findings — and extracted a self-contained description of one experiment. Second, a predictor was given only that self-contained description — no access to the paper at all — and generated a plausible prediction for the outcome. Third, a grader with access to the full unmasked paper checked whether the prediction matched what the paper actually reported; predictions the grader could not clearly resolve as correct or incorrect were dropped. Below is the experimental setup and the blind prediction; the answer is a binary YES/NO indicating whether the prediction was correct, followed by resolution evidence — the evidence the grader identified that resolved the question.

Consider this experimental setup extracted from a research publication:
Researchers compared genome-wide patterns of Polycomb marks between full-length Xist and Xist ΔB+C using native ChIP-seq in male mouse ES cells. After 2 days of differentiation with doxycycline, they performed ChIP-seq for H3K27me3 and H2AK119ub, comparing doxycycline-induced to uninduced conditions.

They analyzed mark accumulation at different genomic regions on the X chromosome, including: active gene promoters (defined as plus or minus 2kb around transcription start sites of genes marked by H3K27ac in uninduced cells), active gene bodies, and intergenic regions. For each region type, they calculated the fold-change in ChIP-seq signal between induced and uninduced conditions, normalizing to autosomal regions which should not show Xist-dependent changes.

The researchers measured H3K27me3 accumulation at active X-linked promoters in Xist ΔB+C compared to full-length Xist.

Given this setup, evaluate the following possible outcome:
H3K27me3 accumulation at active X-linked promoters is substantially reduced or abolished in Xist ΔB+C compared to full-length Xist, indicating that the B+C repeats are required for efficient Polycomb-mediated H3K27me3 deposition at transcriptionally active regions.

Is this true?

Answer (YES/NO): YES